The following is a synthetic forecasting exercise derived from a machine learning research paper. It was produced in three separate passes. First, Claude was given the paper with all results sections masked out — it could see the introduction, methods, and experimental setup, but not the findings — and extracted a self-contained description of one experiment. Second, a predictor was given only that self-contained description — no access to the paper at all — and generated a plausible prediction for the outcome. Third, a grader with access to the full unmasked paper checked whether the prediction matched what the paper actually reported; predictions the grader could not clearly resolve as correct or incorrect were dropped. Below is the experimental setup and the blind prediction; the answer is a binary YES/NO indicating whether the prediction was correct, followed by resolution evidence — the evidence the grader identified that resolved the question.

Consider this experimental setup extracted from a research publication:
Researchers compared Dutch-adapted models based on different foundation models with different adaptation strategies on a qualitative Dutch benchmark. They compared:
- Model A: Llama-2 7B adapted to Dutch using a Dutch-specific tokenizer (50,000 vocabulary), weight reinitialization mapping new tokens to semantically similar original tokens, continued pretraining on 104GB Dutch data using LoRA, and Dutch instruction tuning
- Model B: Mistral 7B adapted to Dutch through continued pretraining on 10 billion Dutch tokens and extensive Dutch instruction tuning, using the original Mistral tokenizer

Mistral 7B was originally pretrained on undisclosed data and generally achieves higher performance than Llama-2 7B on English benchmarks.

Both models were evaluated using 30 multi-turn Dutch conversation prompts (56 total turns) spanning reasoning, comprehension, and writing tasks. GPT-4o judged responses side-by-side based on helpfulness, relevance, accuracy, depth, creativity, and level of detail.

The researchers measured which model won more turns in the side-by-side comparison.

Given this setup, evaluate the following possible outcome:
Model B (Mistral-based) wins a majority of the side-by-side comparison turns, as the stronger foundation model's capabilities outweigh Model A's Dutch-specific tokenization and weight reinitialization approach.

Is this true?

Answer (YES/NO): YES